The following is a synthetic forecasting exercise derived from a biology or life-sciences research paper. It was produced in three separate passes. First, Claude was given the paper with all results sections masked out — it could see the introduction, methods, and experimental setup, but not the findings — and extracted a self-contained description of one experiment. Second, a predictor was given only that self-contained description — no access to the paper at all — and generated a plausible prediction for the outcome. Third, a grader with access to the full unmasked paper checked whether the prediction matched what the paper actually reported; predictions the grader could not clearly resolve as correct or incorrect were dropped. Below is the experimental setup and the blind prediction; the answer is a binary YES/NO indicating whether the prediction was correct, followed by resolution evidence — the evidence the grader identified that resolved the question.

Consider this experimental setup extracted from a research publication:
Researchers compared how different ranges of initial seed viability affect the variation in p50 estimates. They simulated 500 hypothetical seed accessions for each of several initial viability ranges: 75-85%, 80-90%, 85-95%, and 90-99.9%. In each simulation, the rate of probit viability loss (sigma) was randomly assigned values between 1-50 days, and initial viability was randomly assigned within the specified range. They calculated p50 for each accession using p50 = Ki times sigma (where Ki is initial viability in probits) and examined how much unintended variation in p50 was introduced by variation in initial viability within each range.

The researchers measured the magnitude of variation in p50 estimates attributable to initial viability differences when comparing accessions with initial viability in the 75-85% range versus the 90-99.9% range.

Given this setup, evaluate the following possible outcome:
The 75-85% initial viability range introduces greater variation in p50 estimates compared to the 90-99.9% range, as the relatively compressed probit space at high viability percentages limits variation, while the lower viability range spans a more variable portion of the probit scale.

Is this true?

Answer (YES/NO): NO